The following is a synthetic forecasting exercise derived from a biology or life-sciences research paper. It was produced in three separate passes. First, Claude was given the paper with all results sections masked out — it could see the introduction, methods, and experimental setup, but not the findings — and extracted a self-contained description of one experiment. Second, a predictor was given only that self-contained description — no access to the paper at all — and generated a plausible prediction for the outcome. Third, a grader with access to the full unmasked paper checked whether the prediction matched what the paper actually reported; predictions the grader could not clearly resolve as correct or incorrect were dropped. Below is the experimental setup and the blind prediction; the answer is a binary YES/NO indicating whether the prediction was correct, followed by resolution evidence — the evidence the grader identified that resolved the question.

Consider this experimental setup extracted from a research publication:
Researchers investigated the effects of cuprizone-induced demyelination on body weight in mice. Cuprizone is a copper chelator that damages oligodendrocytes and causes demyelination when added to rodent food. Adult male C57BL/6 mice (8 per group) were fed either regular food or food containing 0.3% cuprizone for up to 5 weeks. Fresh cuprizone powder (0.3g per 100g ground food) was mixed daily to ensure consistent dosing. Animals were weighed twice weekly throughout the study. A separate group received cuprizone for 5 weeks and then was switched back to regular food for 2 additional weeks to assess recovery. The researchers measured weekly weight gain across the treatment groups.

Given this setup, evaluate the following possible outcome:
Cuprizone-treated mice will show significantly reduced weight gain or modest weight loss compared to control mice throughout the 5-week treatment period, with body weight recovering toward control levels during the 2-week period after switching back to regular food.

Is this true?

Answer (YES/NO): NO